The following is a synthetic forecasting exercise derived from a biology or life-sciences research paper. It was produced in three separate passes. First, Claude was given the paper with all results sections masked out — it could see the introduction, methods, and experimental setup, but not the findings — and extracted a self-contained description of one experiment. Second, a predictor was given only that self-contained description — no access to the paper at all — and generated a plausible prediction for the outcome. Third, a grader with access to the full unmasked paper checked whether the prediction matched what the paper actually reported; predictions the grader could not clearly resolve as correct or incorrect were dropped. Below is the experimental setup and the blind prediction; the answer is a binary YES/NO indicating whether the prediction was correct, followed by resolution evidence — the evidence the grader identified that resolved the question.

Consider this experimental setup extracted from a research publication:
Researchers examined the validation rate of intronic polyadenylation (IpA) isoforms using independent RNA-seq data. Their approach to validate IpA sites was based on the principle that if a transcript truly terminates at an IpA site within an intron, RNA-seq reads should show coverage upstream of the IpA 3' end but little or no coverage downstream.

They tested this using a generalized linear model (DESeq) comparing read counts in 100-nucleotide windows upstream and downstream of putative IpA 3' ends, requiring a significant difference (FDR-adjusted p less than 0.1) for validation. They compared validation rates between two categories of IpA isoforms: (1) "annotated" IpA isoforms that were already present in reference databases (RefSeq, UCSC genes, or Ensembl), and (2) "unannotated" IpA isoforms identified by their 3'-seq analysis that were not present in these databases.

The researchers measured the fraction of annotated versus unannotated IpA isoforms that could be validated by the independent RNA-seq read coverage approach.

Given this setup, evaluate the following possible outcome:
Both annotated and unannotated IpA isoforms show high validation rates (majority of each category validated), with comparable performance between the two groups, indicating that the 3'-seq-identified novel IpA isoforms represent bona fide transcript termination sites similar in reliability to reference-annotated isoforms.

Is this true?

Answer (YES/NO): NO